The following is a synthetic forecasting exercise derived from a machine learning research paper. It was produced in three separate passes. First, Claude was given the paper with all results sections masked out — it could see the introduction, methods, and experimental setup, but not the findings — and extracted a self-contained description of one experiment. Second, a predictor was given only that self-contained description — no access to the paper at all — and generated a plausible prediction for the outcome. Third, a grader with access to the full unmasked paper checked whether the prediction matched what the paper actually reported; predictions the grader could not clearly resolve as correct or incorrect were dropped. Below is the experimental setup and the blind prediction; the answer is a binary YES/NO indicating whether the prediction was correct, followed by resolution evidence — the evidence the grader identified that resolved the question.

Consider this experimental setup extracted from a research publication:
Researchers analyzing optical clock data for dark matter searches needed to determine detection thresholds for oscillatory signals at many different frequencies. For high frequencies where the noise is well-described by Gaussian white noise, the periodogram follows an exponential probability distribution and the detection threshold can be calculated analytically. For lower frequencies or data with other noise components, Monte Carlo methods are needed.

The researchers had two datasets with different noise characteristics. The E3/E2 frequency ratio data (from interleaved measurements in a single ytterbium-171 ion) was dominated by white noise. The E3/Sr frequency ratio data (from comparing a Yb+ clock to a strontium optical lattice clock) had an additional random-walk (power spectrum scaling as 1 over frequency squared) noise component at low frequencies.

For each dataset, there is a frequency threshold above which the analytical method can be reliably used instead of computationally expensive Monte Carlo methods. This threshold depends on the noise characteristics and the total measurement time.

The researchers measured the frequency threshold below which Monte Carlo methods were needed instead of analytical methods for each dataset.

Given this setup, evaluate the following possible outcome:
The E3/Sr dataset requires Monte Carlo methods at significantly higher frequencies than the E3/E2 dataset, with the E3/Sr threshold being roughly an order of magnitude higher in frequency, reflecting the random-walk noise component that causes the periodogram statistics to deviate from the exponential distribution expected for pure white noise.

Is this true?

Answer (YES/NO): YES